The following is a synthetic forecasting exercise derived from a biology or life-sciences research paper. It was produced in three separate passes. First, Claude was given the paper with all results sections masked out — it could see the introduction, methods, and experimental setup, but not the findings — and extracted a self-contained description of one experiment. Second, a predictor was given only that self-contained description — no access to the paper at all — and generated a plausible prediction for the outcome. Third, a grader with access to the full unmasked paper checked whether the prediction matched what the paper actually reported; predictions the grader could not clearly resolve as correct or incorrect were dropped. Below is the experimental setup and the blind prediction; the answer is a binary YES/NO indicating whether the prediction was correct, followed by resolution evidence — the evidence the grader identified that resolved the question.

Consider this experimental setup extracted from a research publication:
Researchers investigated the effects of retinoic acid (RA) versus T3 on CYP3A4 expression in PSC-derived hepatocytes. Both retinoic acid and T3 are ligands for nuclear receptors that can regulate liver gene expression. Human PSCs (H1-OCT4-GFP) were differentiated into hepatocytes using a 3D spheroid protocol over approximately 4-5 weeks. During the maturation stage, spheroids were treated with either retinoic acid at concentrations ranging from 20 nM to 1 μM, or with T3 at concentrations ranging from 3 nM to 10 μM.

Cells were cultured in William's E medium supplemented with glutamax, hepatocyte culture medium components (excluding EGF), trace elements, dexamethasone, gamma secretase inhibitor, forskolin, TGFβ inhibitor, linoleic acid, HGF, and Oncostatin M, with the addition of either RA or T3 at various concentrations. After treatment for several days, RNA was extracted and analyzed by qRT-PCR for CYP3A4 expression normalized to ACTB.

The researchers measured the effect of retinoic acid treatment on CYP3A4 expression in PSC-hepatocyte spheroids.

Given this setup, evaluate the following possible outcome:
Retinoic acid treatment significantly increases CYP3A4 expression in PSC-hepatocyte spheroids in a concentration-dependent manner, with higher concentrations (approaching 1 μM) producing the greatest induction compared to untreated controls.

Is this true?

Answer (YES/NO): NO